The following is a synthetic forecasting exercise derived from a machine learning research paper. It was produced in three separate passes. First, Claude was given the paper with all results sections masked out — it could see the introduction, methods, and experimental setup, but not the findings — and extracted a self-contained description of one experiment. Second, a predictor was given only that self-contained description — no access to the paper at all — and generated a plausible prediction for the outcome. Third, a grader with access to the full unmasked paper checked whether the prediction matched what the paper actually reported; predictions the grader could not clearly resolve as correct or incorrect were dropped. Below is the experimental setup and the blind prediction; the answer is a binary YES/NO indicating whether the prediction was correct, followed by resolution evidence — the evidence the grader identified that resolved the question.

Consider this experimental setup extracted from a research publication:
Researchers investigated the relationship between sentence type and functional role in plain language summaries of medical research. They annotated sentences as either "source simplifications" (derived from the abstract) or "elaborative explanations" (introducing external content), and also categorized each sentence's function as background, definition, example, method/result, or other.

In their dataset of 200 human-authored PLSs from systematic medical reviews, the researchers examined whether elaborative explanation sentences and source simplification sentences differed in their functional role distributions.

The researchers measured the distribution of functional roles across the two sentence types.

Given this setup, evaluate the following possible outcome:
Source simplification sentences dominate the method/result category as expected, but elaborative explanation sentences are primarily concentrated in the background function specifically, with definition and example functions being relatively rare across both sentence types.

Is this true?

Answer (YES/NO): NO